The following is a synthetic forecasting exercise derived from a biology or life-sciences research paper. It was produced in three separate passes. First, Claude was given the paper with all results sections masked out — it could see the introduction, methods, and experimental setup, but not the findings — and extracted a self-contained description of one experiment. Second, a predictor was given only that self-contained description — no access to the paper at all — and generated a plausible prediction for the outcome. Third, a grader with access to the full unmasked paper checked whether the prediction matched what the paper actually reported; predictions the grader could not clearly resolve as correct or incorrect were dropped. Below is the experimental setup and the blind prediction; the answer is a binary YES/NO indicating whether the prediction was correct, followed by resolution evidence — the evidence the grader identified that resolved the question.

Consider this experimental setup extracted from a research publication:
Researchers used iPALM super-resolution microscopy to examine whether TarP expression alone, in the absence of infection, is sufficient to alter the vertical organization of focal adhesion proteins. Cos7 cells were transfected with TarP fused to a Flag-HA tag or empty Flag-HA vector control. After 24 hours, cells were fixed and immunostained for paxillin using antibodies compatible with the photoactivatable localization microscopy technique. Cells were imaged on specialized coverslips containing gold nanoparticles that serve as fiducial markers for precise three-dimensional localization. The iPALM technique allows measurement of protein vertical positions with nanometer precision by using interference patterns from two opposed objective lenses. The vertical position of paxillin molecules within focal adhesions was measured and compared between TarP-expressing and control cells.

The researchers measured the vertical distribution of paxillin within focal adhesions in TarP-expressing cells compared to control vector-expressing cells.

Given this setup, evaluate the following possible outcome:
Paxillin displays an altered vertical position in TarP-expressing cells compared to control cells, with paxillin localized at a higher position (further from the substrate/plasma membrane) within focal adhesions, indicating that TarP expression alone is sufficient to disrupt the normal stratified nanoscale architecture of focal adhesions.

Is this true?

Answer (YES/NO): YES